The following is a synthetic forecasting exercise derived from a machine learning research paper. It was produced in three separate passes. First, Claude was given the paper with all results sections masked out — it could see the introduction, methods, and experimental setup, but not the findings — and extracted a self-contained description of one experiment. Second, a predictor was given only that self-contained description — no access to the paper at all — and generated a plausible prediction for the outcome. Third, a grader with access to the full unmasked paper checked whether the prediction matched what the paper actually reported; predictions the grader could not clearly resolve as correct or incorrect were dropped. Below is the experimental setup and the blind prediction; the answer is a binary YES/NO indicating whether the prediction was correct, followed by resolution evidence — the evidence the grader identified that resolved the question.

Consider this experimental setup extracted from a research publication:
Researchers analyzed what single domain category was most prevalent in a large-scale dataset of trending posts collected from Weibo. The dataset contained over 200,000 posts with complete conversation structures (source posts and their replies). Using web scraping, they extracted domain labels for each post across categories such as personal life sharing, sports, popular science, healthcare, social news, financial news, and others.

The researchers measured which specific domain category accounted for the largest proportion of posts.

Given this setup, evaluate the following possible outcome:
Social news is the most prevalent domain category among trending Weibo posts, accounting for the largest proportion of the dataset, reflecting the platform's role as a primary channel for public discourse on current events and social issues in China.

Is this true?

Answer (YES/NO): NO